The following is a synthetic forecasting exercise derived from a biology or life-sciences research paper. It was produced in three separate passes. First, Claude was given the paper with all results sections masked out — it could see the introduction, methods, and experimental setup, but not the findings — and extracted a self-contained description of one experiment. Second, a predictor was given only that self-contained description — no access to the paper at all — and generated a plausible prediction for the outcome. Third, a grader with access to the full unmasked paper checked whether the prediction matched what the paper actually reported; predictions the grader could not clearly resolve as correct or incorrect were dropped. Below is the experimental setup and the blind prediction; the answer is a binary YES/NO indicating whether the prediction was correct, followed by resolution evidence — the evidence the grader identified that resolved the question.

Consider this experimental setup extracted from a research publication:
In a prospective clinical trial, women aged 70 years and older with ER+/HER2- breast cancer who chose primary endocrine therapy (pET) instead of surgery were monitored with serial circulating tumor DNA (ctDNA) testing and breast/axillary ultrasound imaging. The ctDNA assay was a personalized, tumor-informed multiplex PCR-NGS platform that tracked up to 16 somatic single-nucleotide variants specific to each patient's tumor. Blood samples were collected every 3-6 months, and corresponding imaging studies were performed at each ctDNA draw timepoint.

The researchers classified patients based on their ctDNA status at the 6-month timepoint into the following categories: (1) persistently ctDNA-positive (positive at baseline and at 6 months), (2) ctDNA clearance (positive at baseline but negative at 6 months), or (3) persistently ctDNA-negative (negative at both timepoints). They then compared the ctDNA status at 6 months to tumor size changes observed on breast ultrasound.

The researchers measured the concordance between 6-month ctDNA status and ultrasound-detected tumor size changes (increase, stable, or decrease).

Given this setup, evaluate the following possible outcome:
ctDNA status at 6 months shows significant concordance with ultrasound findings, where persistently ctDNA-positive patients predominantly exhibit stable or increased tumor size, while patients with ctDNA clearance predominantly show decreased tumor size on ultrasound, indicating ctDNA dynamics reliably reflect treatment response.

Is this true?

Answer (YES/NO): YES